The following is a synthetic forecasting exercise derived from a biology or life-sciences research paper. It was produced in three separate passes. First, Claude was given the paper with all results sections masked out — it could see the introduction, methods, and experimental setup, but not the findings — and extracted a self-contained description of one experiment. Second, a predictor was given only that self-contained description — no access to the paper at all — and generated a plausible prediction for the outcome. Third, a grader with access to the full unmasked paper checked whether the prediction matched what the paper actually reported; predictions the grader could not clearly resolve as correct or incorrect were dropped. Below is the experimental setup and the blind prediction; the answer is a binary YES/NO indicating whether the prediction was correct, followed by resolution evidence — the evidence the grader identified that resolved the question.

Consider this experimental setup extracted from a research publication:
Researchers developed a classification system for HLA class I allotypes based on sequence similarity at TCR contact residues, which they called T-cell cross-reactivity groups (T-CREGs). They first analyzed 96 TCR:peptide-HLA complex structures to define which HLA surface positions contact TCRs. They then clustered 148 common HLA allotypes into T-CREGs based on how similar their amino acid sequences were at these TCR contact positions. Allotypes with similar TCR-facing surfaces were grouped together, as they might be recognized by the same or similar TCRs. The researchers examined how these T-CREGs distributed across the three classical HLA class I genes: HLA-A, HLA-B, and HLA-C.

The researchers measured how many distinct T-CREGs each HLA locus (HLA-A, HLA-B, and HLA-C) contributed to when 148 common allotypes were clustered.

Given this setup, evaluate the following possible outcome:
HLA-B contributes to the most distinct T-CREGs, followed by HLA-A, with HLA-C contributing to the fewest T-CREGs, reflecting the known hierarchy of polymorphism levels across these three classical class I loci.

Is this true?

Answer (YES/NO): NO